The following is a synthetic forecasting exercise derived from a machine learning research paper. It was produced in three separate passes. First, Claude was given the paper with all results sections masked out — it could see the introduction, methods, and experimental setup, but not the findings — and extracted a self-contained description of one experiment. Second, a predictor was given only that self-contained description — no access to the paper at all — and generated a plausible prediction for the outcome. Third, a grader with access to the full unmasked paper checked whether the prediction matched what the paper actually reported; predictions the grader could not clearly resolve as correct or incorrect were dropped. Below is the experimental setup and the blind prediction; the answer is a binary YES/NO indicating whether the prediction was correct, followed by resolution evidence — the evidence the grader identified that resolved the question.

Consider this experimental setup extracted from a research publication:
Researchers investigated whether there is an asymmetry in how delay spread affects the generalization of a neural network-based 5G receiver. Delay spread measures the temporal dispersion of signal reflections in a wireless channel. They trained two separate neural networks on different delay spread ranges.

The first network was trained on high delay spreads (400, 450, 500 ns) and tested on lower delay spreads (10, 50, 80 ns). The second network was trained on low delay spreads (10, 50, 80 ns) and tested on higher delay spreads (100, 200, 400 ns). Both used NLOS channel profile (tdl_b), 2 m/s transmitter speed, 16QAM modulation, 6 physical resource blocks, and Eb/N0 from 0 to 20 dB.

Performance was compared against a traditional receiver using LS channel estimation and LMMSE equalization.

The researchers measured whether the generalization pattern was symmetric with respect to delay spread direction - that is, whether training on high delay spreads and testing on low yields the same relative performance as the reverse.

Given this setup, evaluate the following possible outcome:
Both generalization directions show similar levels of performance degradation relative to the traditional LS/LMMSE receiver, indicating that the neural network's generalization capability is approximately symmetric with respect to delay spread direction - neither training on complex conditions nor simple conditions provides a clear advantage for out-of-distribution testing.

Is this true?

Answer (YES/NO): NO